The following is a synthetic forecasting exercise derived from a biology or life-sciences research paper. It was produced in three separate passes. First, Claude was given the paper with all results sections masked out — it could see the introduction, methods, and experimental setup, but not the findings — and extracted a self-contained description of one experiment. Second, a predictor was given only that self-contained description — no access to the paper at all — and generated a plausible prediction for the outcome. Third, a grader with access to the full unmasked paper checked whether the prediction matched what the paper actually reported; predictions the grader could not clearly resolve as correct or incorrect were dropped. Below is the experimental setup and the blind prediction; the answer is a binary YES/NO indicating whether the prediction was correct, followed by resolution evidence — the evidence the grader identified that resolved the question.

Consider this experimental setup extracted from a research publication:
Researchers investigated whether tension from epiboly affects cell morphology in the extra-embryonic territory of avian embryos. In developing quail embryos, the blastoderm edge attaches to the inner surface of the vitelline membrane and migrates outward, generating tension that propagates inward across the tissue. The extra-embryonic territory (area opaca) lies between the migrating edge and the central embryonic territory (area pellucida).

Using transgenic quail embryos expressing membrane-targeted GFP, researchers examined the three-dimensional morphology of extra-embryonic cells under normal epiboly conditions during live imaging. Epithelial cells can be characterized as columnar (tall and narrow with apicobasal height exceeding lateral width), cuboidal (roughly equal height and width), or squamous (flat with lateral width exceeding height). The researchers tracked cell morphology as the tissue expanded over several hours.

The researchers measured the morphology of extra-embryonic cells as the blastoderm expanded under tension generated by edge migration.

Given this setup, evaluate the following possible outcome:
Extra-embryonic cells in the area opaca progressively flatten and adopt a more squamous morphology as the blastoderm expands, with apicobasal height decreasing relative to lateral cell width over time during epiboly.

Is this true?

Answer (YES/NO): YES